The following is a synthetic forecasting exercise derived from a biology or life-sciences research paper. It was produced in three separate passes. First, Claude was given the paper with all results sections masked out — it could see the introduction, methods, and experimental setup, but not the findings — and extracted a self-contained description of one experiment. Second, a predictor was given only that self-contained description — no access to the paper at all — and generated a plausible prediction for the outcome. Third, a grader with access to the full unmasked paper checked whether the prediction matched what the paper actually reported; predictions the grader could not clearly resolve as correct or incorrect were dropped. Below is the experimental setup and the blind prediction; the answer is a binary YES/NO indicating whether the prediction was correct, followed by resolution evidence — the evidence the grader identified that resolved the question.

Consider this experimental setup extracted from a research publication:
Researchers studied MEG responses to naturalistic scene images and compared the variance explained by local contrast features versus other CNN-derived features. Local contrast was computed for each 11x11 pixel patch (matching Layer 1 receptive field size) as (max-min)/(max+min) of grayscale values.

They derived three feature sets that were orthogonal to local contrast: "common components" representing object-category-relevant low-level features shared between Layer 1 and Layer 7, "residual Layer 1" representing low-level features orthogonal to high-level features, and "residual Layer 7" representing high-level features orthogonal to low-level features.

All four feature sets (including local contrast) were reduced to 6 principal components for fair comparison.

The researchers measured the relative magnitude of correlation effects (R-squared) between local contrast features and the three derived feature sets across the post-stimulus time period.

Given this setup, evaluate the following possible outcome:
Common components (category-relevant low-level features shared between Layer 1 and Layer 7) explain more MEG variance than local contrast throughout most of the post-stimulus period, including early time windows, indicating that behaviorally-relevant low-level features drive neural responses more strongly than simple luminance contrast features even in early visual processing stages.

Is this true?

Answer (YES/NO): NO